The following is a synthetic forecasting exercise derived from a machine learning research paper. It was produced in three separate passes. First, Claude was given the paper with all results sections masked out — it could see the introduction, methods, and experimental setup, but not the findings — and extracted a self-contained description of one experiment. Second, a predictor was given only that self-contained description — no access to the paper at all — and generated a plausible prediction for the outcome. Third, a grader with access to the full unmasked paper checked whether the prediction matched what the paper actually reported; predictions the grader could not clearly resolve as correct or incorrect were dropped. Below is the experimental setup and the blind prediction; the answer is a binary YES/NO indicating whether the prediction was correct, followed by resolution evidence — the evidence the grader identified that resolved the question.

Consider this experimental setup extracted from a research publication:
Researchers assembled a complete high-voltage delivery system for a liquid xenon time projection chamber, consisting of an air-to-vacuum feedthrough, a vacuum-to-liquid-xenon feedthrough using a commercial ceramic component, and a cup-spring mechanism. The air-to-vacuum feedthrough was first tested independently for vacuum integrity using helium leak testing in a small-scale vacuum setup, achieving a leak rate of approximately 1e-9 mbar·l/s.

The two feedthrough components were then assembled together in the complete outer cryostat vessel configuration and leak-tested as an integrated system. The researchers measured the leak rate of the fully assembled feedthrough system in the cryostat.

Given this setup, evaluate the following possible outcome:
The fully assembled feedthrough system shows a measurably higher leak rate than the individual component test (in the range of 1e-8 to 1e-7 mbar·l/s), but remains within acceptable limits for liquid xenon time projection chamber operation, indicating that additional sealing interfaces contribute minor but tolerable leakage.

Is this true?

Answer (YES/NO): YES